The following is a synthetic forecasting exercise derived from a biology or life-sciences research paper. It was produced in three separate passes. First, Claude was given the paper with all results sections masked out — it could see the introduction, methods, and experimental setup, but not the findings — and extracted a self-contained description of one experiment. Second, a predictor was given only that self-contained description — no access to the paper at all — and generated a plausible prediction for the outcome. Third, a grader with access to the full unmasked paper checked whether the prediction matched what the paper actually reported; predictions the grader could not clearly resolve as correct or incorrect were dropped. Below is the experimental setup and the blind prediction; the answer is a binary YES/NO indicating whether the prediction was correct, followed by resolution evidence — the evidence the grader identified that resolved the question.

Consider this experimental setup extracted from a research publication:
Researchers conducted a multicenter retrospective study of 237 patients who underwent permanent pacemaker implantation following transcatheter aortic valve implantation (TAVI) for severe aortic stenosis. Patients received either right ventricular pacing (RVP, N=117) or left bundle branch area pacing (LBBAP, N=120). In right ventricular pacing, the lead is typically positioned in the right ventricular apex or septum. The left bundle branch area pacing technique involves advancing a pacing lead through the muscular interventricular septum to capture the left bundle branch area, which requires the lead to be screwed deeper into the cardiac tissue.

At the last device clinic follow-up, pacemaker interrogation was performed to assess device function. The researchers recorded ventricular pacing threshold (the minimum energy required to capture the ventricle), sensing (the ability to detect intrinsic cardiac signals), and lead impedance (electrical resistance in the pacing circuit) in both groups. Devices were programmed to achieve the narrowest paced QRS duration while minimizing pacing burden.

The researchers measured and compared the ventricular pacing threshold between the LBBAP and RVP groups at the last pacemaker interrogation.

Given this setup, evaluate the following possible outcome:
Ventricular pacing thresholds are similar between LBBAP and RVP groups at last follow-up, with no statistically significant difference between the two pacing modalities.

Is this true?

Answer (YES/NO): NO